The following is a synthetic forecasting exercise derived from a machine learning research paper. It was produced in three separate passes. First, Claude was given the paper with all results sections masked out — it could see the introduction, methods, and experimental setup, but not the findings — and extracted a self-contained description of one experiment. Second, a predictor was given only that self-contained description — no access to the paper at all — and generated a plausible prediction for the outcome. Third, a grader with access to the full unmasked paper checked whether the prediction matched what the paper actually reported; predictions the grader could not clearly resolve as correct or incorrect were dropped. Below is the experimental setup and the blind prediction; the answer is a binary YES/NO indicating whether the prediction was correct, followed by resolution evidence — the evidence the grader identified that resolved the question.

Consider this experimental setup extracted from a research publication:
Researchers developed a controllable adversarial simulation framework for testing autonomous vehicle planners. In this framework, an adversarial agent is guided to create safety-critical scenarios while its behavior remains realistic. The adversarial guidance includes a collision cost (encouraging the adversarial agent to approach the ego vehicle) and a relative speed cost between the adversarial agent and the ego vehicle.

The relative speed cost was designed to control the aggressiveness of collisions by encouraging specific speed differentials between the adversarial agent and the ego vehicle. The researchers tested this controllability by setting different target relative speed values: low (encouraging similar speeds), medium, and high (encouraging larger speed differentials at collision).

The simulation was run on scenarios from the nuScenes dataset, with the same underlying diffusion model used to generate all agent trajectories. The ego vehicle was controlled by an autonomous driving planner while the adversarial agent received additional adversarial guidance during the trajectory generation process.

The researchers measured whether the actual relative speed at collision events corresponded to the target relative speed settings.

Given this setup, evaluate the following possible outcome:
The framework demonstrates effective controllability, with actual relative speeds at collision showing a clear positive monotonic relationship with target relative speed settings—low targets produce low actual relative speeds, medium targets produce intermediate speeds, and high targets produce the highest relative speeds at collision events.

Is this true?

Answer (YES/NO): YES